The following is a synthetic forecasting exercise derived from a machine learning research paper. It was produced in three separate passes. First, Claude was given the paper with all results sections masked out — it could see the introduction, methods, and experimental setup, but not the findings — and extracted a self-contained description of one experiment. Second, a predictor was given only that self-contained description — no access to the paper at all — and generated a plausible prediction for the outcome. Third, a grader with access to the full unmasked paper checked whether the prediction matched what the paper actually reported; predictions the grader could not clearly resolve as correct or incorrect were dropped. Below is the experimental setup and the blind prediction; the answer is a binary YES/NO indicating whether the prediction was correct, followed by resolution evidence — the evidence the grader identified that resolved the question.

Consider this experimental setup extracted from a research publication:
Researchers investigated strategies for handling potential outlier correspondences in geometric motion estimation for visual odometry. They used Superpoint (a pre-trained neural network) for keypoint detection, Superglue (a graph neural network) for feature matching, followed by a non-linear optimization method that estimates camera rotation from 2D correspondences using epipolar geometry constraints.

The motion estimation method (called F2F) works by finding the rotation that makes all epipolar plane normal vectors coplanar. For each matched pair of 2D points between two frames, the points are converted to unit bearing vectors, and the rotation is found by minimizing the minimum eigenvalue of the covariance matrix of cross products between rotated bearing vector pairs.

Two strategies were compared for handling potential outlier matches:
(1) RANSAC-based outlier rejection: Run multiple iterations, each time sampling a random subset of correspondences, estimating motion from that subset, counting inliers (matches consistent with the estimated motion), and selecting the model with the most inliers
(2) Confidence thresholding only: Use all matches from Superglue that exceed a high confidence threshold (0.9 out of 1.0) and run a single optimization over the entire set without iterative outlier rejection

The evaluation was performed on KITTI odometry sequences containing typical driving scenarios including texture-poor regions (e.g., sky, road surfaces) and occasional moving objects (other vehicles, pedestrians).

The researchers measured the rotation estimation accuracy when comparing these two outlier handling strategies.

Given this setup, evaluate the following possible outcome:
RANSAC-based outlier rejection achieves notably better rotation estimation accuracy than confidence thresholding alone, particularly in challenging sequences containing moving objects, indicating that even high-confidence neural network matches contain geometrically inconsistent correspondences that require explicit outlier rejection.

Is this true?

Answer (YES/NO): NO